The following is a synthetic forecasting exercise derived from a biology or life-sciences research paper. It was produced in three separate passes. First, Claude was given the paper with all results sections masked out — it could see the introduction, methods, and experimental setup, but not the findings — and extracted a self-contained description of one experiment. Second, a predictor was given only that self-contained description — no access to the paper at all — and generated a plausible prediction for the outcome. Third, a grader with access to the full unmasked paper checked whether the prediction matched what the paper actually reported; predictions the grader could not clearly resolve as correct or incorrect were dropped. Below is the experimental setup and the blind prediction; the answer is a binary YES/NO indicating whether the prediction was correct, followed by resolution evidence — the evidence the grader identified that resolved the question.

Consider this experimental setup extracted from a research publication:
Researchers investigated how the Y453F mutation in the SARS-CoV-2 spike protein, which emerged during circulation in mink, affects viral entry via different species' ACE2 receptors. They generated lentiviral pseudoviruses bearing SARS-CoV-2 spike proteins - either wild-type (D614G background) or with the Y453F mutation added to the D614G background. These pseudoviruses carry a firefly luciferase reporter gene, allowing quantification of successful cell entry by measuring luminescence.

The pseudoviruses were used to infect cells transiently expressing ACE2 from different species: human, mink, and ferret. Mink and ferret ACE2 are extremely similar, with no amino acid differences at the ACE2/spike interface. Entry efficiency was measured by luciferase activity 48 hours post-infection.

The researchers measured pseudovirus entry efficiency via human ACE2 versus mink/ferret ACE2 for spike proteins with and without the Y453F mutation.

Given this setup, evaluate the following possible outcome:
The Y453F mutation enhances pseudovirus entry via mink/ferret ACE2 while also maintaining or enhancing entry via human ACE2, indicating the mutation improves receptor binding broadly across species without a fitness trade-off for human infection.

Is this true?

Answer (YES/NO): NO